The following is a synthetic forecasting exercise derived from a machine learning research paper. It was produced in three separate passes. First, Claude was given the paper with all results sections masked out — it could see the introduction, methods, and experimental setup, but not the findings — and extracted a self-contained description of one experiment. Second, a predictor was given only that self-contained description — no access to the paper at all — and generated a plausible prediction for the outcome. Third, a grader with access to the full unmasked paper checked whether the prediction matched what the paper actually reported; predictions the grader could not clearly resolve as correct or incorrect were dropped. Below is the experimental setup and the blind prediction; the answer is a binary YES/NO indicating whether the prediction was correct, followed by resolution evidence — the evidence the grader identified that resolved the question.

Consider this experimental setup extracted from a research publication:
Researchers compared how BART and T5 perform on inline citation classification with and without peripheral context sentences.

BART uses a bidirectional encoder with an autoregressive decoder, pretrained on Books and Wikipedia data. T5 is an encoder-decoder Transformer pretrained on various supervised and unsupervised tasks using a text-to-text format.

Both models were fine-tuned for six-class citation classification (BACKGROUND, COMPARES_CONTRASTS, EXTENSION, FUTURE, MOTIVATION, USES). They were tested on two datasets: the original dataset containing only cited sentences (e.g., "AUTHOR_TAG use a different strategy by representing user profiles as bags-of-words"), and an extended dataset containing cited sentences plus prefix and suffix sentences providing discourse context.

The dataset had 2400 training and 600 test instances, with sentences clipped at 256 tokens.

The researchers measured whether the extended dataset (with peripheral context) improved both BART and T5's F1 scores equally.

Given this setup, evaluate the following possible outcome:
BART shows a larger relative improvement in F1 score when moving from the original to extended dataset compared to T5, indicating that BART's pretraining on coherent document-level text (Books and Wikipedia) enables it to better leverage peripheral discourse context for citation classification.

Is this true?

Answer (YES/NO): YES